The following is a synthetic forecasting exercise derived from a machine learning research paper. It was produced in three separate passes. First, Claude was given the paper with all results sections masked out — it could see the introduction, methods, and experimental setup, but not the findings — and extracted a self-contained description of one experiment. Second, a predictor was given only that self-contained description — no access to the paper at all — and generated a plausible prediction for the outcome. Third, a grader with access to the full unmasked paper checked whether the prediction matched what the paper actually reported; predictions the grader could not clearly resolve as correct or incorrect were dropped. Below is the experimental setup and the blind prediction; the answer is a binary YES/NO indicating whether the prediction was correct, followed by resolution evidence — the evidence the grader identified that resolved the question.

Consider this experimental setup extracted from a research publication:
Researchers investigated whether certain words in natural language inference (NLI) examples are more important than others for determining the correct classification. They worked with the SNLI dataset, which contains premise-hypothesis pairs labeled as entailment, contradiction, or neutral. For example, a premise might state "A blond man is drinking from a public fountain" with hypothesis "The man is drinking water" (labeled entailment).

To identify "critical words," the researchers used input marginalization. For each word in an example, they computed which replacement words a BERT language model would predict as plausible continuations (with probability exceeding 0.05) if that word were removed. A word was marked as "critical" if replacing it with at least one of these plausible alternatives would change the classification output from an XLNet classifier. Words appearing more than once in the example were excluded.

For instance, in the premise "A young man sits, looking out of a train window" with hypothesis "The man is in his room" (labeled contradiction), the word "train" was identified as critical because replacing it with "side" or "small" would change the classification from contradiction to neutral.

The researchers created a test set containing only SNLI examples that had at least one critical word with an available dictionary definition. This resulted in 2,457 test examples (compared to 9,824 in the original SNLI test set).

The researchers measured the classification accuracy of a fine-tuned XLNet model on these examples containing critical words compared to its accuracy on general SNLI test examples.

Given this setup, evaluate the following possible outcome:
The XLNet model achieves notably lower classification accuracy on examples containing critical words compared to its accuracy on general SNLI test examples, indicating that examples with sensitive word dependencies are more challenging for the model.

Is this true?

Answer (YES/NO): YES